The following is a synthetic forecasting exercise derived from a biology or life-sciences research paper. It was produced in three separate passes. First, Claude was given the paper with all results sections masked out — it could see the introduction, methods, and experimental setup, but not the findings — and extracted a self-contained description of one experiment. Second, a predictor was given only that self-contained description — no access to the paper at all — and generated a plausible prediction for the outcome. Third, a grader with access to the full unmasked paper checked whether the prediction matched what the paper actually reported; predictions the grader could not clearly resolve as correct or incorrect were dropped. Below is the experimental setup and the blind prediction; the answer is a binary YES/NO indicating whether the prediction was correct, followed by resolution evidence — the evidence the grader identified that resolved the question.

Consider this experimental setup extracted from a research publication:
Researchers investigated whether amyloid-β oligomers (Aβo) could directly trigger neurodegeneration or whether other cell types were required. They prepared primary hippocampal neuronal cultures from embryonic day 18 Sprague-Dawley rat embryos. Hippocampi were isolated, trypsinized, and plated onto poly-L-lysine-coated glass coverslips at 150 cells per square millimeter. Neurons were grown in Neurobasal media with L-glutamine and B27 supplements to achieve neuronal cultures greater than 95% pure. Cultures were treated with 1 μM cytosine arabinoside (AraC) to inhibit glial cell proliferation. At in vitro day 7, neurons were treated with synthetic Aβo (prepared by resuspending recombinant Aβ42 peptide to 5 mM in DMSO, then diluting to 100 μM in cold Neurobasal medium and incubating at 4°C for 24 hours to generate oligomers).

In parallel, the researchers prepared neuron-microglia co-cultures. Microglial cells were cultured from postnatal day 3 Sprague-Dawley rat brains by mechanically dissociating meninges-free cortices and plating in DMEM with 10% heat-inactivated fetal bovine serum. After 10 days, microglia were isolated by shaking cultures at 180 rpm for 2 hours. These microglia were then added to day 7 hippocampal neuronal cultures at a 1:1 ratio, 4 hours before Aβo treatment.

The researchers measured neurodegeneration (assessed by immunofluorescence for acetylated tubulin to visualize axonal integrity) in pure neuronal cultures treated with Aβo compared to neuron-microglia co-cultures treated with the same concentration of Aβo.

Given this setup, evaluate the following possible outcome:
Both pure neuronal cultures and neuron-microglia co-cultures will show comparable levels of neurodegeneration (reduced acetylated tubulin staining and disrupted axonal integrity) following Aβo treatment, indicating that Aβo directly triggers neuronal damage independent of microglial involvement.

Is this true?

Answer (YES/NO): NO